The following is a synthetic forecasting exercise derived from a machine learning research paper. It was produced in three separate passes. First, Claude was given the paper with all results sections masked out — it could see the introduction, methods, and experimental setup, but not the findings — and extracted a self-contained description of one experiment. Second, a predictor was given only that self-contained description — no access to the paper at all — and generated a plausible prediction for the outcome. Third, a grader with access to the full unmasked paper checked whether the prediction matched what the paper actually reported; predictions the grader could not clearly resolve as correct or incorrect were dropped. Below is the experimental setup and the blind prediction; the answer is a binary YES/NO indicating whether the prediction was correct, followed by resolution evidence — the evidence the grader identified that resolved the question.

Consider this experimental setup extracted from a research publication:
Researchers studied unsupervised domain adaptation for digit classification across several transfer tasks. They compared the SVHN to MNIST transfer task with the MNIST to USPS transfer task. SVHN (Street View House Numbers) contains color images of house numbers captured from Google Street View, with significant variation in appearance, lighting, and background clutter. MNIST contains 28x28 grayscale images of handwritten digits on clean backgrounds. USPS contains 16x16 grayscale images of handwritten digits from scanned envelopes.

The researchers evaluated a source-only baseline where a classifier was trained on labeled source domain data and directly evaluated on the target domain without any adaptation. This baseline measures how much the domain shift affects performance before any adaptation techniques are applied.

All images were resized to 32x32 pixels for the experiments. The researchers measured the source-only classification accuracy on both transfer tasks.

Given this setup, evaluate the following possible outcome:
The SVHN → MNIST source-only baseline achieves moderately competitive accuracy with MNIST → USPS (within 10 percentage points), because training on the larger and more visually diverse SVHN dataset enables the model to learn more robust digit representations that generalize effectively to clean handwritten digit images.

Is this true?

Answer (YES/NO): NO